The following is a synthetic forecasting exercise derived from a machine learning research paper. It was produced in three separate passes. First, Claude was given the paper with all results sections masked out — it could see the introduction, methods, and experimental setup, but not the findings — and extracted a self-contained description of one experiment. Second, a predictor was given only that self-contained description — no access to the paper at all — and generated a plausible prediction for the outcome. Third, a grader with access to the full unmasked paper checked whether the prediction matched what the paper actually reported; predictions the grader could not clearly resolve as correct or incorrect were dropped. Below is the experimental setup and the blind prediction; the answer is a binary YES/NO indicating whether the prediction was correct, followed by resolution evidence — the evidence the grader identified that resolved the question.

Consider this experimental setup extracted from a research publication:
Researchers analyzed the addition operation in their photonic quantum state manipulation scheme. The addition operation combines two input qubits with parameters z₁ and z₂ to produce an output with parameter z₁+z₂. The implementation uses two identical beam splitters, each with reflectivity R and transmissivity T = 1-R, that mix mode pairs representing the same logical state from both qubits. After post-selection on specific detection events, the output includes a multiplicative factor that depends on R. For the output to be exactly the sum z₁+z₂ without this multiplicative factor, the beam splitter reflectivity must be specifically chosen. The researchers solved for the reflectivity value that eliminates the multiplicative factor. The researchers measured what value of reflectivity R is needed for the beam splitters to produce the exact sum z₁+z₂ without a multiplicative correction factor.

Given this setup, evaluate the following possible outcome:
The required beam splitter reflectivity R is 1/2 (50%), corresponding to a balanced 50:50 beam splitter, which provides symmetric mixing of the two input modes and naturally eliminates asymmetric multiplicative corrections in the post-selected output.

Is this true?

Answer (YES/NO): NO